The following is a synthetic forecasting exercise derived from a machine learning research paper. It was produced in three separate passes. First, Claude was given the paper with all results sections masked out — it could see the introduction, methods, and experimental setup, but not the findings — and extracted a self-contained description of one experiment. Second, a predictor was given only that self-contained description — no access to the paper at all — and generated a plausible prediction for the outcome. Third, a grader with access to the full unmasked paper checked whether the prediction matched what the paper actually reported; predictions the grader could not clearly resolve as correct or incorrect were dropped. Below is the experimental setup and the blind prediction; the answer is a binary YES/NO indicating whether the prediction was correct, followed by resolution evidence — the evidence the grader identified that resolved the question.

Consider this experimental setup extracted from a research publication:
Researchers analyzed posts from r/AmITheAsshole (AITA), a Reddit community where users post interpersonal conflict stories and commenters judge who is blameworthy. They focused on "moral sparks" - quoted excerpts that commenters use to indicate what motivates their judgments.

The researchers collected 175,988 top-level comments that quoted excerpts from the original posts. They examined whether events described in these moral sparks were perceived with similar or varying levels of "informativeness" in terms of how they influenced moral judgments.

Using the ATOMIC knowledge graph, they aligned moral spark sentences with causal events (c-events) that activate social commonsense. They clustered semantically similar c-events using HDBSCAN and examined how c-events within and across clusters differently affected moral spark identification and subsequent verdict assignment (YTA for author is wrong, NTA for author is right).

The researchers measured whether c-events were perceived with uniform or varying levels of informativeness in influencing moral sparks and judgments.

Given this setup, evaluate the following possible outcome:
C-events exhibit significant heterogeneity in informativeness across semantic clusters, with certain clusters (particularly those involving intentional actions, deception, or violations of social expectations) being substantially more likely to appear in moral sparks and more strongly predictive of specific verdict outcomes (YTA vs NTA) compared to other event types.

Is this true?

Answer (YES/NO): NO